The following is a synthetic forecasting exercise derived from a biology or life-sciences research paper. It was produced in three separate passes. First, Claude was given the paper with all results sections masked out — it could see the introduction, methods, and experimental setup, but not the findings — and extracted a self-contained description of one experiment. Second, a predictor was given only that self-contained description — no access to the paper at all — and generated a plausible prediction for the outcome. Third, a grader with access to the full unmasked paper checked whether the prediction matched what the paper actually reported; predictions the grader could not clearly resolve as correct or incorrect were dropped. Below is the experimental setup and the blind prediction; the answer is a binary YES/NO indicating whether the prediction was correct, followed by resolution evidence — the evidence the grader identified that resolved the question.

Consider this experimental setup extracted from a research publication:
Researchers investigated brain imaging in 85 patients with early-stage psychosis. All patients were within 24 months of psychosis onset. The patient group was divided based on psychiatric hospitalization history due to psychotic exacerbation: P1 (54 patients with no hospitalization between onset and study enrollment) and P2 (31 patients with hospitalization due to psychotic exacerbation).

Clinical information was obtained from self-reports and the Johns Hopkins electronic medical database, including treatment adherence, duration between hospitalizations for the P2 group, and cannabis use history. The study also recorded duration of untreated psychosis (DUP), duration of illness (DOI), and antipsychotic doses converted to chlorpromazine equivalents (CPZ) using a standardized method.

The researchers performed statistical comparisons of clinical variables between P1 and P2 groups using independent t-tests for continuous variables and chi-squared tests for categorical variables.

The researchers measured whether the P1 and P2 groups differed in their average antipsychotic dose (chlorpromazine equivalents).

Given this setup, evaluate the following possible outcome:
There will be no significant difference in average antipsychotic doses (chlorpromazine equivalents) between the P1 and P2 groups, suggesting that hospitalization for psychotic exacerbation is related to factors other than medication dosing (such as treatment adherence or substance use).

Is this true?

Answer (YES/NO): NO